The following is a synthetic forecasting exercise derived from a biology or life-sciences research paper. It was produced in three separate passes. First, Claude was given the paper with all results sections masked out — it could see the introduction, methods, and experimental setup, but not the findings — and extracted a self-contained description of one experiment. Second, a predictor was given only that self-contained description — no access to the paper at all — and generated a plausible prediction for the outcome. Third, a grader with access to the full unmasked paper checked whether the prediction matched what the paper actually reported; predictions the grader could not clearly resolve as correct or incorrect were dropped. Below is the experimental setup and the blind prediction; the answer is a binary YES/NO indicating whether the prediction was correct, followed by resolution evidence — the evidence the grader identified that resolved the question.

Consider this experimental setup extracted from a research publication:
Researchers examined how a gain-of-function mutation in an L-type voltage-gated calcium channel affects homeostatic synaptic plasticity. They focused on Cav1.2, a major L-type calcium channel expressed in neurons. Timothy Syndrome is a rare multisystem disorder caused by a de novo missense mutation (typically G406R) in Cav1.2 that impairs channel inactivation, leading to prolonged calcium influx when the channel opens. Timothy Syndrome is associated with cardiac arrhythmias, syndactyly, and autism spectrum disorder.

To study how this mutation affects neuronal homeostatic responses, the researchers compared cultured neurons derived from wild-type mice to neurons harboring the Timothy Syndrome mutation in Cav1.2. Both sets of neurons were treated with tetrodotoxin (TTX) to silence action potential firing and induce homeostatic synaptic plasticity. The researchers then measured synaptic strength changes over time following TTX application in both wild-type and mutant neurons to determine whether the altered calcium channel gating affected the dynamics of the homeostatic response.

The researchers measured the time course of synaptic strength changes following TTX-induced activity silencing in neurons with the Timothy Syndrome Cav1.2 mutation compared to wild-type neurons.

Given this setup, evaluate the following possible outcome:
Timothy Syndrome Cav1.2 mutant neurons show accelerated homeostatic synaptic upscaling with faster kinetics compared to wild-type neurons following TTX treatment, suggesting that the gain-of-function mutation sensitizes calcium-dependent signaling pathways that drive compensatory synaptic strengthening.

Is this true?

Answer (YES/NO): NO